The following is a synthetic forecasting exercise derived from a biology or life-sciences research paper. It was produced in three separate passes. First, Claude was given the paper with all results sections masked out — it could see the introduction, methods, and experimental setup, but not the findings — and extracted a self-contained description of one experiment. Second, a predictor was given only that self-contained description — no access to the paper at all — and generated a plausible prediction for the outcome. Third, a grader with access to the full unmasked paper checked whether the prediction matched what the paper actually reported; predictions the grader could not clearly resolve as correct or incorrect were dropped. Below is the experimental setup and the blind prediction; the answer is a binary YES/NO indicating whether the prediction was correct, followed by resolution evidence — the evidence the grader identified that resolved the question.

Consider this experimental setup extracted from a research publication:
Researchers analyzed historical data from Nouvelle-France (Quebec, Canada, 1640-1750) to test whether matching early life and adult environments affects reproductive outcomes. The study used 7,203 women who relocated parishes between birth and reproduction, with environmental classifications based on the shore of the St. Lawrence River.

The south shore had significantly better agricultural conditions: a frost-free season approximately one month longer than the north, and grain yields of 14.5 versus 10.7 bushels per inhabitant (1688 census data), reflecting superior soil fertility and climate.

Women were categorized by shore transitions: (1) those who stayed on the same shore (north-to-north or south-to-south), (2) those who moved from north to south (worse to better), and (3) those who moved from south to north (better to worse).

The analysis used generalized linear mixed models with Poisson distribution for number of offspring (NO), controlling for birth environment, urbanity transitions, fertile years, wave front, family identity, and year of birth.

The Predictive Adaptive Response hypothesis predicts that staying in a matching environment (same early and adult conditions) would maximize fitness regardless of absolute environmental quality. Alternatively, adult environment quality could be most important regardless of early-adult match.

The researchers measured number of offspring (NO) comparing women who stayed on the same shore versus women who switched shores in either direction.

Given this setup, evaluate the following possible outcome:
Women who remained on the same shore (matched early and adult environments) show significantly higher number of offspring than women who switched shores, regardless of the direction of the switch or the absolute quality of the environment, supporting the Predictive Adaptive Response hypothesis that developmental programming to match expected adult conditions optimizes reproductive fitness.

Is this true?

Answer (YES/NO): NO